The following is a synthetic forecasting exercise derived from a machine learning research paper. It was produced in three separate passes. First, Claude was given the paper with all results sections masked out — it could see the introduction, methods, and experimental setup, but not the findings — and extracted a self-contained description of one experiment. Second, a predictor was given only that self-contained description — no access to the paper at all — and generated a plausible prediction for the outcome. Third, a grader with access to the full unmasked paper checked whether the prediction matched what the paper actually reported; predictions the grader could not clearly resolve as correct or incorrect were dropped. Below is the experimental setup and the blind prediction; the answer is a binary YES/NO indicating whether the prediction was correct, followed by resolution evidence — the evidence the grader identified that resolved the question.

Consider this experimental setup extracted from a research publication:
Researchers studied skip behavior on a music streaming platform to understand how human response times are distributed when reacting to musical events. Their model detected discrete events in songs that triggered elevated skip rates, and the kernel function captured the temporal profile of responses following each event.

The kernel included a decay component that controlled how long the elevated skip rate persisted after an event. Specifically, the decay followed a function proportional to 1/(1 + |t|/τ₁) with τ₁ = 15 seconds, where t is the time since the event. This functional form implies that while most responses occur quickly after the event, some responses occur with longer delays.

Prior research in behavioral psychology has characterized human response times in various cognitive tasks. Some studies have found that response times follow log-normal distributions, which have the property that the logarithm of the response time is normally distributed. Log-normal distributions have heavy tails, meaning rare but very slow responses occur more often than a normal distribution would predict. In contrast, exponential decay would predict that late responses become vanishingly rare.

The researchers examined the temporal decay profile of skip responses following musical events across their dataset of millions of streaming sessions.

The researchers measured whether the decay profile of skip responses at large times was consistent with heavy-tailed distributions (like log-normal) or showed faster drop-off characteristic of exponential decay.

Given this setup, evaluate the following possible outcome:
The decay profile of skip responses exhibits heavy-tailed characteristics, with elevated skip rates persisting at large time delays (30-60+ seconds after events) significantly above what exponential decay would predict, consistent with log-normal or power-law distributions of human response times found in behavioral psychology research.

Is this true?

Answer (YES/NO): YES